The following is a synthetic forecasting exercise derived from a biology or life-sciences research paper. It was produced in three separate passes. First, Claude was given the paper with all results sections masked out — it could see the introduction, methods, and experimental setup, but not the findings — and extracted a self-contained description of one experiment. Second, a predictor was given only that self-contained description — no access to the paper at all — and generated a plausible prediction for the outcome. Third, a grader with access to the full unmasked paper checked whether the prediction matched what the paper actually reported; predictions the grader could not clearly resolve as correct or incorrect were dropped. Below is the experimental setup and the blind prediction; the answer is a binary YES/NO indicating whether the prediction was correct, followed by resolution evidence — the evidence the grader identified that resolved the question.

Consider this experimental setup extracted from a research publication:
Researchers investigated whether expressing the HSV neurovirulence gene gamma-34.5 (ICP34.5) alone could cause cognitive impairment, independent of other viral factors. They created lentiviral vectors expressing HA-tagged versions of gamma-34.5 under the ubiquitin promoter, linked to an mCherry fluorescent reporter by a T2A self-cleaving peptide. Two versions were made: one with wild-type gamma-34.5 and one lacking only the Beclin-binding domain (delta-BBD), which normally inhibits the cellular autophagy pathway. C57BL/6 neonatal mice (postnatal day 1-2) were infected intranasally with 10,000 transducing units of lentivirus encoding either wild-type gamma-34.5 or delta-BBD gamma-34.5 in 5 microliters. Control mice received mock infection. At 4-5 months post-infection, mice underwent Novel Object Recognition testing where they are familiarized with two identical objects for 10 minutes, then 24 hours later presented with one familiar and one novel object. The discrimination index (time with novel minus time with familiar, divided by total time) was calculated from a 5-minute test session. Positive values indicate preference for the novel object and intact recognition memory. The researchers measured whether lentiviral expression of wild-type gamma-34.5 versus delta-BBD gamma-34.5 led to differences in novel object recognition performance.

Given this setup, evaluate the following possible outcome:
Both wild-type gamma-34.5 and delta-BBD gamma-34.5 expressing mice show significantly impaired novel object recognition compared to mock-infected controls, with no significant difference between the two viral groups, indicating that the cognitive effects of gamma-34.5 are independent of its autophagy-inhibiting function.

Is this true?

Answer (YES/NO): NO